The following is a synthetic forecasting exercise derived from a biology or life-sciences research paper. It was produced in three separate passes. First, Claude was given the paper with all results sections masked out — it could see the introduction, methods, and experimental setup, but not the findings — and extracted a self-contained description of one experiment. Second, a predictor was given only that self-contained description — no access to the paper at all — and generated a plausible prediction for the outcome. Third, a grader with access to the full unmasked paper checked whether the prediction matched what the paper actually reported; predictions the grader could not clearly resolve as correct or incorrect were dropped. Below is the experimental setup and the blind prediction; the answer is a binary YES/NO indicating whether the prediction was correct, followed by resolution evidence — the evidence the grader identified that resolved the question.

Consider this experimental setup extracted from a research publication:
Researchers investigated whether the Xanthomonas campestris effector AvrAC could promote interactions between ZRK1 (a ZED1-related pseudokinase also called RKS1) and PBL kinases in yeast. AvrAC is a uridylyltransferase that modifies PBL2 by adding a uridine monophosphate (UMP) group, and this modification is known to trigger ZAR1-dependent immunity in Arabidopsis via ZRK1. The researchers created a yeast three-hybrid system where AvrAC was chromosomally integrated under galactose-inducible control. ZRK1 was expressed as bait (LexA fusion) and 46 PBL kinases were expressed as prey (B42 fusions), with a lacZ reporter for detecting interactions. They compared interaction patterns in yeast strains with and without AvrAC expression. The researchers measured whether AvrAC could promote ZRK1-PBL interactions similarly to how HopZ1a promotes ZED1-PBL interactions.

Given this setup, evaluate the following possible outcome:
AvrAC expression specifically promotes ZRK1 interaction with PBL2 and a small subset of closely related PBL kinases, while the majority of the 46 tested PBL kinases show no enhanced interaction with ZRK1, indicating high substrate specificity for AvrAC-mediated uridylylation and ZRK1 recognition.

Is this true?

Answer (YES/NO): YES